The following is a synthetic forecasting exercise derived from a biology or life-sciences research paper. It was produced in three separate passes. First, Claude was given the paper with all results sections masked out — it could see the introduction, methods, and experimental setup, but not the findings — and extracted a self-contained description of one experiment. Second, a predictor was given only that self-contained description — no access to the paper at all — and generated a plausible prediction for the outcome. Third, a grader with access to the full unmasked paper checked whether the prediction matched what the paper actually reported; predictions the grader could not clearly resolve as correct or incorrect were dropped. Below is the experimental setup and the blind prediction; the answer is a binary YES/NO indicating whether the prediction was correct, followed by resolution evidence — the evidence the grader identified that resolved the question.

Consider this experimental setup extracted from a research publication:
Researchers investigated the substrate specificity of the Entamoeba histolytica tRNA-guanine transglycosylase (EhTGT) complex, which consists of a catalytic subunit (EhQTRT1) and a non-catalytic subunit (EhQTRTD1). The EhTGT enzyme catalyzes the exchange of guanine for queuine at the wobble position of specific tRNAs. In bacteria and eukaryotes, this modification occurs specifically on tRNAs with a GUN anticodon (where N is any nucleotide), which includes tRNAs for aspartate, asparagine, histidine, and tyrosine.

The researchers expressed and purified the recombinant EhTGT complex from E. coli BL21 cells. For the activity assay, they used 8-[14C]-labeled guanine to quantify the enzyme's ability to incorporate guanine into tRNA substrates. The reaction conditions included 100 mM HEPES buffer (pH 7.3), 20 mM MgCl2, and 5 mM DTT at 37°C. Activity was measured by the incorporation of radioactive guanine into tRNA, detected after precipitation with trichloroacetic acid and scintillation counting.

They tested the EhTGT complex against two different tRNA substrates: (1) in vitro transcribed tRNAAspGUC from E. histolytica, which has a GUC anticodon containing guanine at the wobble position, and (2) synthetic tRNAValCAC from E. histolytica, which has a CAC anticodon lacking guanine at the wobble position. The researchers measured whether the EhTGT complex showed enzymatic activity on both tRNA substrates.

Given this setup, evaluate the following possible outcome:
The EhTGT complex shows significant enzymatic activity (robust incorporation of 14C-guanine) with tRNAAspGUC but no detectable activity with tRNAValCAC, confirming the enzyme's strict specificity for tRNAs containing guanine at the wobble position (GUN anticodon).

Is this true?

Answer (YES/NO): YES